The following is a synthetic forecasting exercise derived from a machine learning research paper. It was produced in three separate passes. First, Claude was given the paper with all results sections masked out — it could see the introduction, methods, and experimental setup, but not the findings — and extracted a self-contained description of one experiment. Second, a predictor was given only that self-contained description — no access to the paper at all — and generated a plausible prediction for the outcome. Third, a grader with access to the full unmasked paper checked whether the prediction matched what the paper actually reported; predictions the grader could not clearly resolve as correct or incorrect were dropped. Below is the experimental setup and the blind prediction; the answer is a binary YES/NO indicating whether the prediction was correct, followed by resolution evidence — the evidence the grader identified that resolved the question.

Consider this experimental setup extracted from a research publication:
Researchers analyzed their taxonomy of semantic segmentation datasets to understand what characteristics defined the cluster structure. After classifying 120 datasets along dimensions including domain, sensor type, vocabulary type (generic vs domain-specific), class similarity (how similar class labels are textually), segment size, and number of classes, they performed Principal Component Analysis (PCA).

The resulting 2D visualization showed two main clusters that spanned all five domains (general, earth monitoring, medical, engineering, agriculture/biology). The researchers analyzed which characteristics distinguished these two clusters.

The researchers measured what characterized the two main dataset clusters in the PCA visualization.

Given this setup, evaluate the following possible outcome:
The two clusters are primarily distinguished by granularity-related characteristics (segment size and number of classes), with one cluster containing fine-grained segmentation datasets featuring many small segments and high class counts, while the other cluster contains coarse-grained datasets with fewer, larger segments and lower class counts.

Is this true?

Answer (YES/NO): NO